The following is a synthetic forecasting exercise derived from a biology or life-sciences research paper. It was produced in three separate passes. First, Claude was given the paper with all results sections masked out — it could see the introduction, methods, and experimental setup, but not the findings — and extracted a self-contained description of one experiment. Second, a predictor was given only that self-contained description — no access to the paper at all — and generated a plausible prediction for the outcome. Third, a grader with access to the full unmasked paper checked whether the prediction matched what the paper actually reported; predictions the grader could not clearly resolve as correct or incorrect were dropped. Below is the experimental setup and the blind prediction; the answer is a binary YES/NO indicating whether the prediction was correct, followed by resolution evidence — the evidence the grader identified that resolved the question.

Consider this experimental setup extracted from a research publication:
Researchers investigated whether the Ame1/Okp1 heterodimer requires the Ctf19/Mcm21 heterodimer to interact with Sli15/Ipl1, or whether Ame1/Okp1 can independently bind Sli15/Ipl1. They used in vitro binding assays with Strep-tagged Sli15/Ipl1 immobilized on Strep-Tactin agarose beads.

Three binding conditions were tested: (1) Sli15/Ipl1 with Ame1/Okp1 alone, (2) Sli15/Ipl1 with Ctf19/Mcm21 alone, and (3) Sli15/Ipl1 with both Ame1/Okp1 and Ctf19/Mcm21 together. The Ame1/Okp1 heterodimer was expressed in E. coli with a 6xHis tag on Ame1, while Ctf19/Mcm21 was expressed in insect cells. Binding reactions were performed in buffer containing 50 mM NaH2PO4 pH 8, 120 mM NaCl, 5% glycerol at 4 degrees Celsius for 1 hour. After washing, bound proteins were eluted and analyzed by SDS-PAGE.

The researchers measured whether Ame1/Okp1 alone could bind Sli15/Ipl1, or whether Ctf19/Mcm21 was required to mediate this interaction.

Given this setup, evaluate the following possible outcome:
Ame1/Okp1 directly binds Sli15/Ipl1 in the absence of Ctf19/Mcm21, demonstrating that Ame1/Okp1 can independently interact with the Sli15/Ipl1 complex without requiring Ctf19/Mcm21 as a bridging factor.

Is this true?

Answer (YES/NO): YES